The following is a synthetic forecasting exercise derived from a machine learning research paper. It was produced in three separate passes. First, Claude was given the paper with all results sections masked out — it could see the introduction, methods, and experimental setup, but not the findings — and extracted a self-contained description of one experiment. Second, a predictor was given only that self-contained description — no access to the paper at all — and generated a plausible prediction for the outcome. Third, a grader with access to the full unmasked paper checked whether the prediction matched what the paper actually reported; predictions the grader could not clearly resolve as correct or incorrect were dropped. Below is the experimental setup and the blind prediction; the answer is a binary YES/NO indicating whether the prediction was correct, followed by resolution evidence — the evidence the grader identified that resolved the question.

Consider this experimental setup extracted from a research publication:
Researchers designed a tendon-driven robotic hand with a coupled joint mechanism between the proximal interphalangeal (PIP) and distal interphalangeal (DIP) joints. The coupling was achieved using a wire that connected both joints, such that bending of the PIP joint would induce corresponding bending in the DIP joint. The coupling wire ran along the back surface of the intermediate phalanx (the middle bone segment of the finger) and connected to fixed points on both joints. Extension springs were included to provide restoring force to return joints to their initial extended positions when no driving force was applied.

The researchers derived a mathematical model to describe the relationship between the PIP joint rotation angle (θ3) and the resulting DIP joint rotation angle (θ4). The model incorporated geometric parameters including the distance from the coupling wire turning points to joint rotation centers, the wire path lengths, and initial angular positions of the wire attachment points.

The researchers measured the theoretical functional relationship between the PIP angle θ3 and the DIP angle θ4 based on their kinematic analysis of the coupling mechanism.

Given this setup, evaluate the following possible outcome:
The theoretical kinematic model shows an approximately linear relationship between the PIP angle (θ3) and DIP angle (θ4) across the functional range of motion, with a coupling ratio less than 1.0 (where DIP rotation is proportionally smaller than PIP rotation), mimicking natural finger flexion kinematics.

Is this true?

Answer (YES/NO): NO